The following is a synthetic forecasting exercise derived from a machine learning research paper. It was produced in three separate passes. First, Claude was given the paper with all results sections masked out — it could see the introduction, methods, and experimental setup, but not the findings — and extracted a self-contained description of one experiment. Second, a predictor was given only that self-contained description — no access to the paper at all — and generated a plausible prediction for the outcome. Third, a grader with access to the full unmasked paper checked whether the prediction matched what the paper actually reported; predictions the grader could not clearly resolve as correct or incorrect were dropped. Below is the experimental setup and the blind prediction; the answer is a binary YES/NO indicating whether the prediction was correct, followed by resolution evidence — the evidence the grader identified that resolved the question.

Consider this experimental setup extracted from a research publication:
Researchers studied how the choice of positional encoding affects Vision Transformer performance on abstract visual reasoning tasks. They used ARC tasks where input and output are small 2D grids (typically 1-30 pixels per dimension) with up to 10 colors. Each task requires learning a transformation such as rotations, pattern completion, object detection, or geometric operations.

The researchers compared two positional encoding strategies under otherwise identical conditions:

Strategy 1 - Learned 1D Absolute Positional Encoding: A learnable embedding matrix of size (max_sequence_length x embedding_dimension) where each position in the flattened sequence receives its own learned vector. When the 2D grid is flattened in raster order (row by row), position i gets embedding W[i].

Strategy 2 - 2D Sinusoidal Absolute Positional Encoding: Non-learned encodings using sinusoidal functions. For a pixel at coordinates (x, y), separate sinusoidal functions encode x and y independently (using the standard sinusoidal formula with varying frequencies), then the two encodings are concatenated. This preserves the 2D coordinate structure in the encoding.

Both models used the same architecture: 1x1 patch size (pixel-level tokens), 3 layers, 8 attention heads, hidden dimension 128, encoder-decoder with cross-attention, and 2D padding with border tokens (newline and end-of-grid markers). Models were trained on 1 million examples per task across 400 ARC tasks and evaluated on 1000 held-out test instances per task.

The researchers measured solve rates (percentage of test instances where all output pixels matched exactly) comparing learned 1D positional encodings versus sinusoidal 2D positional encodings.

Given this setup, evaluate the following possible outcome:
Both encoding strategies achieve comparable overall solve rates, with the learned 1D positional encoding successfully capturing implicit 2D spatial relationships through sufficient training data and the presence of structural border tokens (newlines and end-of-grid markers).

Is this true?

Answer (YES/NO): NO